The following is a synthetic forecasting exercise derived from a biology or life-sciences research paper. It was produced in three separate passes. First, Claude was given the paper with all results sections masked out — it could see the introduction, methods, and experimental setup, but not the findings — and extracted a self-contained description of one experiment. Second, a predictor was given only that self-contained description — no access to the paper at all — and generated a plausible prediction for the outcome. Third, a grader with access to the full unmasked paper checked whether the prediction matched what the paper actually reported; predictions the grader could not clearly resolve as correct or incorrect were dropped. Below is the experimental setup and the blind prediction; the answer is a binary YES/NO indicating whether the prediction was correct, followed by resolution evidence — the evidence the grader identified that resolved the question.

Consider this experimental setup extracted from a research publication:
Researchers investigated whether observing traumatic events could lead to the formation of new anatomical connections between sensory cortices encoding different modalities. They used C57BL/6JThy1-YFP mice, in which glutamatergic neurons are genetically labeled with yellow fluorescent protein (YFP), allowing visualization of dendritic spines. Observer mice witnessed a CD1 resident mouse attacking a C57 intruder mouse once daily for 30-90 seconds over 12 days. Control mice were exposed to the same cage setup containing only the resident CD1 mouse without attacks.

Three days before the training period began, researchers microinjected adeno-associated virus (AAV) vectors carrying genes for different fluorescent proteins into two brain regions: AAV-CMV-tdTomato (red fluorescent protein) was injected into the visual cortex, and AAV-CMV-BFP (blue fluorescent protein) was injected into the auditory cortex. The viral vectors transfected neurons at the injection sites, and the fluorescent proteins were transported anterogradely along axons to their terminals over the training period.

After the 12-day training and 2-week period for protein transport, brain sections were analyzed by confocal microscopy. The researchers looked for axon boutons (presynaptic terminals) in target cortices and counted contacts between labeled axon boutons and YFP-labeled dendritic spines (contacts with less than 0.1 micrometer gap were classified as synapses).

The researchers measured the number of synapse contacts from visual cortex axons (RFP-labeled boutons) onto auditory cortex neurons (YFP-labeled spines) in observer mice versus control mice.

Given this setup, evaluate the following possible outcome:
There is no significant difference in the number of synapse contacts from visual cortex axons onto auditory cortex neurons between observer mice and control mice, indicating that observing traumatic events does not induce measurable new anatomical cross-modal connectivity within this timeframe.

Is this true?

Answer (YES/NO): NO